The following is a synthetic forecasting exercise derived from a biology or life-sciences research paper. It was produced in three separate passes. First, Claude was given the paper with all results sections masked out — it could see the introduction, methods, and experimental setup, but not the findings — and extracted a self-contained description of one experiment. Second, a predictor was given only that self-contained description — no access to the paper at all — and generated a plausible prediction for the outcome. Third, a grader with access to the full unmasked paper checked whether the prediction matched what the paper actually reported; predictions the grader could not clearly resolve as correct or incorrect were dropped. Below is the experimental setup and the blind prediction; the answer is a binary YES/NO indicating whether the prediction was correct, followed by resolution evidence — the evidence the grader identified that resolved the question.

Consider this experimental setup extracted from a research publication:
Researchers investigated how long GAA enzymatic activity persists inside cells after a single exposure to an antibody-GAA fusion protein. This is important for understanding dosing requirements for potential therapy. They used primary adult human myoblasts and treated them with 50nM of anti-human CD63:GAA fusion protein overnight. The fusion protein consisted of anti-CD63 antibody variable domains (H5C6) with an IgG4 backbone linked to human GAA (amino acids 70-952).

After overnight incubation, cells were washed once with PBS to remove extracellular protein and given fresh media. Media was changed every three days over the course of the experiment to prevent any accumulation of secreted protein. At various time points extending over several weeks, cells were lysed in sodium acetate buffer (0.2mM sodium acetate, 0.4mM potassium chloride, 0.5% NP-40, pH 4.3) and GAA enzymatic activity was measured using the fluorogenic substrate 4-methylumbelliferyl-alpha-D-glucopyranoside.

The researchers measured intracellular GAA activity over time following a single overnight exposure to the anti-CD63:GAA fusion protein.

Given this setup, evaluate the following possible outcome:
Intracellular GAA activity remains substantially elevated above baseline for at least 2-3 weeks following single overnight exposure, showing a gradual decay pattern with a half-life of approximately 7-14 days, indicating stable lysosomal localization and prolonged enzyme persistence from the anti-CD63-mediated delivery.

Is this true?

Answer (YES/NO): NO